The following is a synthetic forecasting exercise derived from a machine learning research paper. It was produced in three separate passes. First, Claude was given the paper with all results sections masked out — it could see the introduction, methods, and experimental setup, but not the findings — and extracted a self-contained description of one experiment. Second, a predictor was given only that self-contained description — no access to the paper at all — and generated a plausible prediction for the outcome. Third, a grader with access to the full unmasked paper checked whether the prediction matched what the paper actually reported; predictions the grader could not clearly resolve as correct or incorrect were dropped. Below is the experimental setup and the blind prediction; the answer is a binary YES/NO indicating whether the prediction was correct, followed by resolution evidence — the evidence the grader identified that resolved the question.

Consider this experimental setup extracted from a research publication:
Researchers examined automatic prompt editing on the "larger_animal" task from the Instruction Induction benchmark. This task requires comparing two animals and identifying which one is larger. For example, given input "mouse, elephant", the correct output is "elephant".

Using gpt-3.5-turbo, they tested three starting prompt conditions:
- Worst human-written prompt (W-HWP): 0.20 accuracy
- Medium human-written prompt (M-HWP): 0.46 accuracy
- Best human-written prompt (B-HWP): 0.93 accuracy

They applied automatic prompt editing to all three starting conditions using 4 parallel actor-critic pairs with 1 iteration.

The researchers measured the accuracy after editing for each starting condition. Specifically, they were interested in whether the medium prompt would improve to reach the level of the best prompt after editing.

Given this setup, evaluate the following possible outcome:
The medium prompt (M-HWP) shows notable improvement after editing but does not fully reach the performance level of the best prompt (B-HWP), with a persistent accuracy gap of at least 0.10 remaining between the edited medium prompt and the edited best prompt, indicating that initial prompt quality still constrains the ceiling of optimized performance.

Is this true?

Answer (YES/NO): NO